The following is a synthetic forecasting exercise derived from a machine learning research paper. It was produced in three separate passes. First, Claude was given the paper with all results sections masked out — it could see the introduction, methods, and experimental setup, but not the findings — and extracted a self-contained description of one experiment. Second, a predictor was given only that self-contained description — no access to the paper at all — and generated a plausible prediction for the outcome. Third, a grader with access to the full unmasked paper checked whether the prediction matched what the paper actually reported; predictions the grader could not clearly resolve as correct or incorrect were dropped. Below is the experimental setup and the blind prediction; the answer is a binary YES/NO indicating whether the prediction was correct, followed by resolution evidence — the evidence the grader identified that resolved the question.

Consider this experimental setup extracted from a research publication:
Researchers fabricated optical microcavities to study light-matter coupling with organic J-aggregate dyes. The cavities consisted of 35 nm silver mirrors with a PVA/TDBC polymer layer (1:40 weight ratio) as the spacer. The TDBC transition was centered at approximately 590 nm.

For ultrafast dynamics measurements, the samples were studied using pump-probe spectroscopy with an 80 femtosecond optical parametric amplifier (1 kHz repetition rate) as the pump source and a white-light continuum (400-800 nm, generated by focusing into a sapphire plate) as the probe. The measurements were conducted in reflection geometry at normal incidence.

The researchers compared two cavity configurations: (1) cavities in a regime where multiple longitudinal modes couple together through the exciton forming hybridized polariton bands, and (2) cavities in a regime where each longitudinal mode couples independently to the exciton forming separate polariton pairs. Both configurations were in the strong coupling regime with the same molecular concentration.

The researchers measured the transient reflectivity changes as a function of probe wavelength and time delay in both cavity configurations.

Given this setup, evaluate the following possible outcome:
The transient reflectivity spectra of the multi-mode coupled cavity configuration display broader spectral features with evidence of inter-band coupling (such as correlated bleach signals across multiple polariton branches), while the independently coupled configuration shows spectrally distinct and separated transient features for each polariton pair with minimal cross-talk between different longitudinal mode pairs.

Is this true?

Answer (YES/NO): NO